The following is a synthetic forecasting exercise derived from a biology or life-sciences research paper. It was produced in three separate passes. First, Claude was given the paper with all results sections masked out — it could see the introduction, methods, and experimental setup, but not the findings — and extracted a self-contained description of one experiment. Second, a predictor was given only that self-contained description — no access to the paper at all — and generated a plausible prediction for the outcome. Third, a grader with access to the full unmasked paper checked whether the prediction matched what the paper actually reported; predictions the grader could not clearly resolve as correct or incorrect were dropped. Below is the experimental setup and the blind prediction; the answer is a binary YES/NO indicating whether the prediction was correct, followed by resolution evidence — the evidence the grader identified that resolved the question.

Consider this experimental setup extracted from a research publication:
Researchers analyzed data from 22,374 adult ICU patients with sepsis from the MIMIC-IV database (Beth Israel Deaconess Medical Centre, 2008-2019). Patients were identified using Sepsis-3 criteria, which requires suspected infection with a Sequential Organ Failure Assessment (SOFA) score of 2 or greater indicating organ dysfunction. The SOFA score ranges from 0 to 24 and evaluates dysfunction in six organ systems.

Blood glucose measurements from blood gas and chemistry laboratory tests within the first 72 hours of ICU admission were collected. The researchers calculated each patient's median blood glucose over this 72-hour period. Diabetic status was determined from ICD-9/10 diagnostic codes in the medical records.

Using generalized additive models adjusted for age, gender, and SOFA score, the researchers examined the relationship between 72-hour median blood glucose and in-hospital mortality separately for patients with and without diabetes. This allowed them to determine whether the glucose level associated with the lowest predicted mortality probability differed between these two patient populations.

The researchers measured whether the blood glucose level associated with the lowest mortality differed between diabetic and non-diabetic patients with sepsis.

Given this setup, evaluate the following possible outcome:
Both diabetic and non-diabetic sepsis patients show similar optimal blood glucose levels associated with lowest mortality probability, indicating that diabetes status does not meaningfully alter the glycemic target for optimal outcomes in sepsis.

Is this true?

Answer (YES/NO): NO